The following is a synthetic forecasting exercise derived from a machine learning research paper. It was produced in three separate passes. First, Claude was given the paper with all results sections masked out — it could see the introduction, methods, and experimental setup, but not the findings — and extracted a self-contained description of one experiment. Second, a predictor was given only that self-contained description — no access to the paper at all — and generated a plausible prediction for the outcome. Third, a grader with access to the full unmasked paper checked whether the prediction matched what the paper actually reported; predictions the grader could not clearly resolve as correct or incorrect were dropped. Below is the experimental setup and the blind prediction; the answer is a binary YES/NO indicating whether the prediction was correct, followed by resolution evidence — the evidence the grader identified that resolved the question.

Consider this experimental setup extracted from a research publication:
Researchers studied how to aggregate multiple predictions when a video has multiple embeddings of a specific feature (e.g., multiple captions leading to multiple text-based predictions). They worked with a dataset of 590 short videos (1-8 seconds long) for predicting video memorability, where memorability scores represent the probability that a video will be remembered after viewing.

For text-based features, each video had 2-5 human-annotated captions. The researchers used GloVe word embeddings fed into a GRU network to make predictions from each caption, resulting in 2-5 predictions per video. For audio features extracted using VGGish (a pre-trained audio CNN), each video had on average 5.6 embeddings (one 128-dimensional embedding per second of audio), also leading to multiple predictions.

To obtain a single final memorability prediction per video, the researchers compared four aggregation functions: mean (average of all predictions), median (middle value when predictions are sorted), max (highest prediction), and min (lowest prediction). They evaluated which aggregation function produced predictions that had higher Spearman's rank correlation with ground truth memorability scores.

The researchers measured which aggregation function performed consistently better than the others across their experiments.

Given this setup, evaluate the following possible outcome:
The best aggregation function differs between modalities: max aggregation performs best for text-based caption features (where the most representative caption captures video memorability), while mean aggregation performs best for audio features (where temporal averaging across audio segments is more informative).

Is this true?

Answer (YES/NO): NO